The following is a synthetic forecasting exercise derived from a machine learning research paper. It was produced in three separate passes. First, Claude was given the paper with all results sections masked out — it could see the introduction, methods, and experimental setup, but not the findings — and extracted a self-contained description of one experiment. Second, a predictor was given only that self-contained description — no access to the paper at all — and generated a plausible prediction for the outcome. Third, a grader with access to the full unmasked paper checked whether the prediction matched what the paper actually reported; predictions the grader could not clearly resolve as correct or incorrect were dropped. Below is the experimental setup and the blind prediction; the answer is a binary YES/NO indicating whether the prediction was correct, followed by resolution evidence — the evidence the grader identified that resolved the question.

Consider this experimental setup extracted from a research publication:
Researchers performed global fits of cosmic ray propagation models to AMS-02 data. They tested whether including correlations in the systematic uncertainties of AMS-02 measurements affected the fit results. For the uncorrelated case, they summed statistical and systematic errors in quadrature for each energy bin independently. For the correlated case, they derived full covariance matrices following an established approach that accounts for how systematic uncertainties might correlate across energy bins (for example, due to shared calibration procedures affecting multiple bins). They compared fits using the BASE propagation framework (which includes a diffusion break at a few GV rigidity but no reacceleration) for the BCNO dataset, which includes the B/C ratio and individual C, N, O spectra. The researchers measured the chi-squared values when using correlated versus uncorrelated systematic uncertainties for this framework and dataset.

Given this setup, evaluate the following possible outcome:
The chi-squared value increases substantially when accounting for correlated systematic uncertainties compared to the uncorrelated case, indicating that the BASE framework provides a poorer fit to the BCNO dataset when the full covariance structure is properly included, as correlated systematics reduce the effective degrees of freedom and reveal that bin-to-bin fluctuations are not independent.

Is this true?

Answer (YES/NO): NO